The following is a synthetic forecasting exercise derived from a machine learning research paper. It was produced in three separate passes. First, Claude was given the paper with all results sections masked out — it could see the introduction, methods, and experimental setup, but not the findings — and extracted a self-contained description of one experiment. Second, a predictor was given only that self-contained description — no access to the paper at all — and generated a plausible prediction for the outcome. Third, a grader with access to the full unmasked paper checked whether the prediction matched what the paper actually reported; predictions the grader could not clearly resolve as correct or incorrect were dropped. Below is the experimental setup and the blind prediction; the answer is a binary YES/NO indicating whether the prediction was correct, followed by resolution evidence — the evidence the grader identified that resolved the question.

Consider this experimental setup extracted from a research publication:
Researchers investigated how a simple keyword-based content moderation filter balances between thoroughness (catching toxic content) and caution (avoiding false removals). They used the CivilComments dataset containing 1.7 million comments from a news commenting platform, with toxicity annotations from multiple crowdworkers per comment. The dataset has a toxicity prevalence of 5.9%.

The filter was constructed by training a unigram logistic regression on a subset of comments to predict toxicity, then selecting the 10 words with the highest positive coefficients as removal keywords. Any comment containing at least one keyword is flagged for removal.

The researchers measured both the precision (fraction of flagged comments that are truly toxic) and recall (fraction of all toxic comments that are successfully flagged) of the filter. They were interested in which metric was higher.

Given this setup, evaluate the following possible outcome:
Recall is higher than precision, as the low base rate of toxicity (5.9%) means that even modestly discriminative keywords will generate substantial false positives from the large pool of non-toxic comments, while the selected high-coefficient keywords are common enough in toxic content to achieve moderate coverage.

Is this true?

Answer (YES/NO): NO